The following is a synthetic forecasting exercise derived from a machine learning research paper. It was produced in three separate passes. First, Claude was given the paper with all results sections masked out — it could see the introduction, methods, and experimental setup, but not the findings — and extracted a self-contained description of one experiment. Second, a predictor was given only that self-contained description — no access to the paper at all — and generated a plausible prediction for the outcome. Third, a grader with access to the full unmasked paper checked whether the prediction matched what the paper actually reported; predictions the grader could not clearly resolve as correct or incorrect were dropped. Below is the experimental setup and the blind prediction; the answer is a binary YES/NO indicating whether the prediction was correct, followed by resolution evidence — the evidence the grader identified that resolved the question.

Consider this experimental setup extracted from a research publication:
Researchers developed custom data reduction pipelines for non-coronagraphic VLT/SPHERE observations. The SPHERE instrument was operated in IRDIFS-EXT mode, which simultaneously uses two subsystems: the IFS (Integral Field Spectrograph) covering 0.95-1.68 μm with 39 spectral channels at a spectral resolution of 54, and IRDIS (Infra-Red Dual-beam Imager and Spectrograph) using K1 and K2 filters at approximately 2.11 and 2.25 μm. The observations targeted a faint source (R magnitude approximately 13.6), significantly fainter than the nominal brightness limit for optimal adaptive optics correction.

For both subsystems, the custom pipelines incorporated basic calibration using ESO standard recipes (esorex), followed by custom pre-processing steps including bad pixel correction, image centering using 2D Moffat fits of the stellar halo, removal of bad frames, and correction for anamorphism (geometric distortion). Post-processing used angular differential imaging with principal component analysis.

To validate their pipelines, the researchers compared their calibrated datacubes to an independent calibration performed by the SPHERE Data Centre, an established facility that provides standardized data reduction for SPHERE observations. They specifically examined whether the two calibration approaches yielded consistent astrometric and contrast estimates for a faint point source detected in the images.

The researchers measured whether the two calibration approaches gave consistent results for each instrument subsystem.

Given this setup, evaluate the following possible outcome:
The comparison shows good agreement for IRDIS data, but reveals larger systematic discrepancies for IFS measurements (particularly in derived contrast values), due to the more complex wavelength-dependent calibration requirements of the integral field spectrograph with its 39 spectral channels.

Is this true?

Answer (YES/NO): NO